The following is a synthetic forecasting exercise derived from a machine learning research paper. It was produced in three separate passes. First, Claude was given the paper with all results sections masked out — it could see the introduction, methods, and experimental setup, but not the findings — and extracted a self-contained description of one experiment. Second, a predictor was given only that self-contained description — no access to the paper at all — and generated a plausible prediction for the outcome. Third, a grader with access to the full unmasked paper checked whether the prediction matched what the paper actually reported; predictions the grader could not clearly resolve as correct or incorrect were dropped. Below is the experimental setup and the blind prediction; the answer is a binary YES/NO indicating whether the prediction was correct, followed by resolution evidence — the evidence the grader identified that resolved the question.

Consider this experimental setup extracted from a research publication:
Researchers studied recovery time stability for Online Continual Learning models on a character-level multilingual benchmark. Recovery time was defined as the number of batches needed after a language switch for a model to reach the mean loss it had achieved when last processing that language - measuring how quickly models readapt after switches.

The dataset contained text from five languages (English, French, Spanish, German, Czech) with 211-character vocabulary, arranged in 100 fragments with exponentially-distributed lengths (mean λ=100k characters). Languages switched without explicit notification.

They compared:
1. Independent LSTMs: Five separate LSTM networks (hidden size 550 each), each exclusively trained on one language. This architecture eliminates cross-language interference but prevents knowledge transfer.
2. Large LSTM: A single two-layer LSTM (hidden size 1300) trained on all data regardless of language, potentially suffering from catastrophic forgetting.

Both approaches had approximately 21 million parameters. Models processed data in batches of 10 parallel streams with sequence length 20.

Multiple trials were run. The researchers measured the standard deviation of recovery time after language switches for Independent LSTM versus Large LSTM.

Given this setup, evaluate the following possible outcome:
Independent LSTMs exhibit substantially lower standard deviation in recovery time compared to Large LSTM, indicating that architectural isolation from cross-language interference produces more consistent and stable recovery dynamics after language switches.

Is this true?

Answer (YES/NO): YES